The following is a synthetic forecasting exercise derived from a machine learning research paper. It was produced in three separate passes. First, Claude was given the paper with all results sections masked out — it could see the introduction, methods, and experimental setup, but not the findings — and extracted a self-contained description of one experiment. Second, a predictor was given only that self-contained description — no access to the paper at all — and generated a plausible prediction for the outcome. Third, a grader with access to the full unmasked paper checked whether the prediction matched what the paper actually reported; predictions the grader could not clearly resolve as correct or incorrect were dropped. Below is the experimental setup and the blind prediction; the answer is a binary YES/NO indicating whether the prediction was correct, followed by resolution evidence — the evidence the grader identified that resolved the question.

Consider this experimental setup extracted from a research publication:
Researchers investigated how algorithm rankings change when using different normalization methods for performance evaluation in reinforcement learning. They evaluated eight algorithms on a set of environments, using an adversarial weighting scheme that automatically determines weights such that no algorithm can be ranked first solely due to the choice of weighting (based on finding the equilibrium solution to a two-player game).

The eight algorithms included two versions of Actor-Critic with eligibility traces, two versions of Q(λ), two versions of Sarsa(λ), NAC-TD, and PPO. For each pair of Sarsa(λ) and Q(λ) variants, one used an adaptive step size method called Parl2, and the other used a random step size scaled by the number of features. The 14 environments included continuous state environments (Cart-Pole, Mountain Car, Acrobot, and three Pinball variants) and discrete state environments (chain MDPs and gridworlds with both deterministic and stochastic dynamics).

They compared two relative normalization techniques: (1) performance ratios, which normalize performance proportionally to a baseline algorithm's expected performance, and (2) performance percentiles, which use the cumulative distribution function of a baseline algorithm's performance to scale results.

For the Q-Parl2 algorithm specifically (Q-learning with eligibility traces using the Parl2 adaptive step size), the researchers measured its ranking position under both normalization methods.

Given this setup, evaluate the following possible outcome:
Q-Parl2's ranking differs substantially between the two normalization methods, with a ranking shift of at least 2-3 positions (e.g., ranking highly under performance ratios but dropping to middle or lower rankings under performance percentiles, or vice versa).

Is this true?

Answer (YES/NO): YES